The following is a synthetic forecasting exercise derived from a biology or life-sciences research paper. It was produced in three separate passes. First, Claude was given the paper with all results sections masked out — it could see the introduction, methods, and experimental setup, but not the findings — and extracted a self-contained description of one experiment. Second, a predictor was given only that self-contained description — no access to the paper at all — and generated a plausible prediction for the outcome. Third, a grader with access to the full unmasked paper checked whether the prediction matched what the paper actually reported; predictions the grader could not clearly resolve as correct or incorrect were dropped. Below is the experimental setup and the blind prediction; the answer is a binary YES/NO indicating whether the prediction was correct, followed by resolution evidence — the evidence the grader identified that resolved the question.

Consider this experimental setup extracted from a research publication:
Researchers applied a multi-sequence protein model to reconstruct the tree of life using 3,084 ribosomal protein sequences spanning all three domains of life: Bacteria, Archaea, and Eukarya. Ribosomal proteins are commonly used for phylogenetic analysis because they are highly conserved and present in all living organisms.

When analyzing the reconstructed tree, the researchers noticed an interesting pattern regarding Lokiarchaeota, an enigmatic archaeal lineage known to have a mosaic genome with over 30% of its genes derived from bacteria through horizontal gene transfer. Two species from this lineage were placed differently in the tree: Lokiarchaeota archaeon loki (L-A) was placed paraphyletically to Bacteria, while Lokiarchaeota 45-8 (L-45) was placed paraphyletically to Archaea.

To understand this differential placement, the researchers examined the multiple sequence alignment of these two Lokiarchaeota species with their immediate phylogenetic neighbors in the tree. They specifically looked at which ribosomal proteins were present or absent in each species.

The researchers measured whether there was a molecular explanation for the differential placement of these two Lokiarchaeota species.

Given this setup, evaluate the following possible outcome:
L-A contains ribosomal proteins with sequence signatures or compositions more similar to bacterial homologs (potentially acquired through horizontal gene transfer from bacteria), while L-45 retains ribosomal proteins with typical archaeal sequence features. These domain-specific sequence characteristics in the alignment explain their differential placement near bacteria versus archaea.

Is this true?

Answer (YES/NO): NO